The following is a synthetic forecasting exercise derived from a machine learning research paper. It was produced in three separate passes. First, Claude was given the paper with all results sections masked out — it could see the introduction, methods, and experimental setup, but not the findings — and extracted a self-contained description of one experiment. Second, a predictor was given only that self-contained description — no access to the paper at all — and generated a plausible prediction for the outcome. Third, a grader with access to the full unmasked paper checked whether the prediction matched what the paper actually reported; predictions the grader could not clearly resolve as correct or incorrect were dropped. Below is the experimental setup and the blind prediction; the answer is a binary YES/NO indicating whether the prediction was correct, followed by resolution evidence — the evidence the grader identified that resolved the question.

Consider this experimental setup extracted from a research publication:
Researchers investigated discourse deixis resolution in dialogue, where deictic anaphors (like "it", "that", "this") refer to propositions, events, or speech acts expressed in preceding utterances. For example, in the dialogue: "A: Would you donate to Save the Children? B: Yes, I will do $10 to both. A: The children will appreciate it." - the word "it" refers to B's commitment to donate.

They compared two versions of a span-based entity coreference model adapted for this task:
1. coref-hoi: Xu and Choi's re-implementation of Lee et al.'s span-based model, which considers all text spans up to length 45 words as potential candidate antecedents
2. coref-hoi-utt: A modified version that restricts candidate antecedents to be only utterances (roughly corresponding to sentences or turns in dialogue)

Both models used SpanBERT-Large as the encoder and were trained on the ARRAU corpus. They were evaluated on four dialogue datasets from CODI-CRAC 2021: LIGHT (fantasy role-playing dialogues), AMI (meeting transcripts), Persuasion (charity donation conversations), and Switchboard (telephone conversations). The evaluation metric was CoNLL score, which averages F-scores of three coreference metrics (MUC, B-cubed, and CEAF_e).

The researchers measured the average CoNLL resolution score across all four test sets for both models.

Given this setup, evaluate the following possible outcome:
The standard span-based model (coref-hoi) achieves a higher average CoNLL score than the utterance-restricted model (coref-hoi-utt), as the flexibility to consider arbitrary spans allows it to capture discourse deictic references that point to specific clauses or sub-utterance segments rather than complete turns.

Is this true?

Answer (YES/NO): NO